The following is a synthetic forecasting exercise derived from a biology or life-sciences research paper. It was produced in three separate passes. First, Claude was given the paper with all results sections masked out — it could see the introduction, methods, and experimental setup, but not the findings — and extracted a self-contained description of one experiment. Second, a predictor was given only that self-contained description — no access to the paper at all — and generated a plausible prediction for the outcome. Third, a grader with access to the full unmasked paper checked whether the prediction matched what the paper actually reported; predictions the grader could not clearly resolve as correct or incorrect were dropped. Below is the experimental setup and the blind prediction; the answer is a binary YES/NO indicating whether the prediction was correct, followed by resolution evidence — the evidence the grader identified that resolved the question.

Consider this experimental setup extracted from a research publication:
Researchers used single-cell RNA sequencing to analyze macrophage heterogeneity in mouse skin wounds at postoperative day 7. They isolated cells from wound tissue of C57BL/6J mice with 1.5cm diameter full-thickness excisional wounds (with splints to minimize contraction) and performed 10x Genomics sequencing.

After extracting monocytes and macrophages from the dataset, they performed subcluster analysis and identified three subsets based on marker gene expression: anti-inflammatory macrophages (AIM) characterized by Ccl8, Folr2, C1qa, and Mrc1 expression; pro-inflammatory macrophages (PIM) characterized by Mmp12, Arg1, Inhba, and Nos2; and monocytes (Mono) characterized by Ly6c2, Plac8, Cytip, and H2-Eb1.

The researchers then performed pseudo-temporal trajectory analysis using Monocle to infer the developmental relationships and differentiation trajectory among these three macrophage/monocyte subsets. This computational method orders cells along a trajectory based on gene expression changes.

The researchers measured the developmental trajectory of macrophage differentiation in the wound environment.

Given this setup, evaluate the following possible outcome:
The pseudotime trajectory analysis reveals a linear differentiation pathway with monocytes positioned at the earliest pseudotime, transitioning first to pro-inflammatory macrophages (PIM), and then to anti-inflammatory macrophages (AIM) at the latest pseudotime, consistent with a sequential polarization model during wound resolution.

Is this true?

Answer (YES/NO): YES